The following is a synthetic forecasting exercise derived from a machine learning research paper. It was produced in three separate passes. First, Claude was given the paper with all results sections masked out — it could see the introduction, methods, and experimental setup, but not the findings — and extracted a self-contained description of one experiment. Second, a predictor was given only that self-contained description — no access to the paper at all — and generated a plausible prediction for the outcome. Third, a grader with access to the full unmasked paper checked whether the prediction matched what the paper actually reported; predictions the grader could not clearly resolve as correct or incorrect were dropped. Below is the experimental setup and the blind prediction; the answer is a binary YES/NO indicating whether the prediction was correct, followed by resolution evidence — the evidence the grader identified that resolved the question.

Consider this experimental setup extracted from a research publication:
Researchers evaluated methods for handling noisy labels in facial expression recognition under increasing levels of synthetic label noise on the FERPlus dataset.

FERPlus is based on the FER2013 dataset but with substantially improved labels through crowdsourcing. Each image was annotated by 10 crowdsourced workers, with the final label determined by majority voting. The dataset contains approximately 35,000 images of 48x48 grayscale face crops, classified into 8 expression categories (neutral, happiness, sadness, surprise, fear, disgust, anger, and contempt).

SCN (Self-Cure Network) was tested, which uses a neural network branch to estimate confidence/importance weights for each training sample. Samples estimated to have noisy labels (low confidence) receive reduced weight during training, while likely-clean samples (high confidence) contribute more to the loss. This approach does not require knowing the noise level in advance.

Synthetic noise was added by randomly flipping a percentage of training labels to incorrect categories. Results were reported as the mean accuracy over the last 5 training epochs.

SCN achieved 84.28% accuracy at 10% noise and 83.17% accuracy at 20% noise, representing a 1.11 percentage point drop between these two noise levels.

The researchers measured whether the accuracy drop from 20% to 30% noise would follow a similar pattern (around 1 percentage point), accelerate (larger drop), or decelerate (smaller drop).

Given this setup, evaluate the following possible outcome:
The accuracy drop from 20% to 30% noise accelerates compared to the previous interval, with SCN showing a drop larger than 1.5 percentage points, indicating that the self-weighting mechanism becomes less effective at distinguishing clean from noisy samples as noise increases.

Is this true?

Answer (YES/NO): NO